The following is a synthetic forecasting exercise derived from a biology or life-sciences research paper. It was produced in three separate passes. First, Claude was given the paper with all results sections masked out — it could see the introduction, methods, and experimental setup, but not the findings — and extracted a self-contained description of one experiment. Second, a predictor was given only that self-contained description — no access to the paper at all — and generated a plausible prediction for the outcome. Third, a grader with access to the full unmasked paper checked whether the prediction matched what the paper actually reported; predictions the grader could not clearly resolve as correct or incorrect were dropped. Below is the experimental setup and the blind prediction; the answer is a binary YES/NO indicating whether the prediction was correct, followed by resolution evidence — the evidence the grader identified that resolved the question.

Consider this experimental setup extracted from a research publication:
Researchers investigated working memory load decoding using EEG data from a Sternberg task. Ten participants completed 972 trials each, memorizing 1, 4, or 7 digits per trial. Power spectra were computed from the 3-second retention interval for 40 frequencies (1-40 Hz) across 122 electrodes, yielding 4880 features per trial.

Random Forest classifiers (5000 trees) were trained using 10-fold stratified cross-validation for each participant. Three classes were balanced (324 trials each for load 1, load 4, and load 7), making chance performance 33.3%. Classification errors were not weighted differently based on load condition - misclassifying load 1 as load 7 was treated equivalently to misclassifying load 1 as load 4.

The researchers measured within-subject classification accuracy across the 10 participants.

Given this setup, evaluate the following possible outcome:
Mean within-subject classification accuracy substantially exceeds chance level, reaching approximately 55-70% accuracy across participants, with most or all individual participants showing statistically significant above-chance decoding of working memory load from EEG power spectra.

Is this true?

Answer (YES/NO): NO